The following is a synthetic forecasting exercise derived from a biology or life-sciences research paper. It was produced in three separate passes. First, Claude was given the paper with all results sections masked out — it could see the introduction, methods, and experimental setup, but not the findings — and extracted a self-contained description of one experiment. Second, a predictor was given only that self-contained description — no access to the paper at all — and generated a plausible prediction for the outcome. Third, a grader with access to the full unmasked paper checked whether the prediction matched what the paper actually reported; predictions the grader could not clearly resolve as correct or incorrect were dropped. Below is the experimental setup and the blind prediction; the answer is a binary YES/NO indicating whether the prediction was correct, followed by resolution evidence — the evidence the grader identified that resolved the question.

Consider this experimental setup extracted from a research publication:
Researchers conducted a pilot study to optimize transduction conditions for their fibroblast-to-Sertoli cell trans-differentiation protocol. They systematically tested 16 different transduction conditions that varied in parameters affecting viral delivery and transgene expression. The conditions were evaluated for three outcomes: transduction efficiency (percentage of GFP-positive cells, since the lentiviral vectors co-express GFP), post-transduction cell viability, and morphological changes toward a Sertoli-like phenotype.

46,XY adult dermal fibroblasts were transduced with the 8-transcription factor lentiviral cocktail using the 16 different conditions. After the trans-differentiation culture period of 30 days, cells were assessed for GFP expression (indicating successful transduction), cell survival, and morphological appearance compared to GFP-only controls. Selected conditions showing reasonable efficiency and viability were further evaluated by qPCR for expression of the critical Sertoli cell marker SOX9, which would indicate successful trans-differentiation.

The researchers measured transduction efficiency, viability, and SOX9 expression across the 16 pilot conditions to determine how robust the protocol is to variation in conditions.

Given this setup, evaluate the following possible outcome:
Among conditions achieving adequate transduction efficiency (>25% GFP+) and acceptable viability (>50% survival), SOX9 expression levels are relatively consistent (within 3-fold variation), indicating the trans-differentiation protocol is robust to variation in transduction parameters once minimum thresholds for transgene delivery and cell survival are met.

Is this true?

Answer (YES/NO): NO